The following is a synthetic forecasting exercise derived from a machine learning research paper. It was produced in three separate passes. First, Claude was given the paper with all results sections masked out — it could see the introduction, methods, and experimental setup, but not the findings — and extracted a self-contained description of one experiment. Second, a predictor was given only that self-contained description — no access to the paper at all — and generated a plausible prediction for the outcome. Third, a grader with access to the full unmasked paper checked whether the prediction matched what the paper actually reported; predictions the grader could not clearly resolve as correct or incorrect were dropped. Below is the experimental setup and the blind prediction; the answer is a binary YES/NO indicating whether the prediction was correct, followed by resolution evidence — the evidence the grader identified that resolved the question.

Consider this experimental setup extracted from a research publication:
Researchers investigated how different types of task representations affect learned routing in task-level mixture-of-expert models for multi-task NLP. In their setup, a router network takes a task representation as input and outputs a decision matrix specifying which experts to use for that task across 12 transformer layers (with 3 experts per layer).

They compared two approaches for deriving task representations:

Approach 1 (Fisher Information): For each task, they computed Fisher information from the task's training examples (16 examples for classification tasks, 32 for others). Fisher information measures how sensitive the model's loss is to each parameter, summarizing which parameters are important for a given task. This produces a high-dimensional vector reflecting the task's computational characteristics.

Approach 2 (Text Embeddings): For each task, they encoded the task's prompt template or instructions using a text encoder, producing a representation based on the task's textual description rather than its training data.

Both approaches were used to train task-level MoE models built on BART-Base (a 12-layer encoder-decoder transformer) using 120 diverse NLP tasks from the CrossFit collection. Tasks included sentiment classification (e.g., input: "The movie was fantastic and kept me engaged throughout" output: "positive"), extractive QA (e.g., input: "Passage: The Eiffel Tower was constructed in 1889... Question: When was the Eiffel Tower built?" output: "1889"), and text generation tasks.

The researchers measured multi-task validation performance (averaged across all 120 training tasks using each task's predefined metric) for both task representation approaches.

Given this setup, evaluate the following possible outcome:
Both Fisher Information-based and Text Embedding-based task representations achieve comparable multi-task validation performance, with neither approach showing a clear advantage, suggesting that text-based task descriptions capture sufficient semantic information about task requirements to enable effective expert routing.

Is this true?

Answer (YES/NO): YES